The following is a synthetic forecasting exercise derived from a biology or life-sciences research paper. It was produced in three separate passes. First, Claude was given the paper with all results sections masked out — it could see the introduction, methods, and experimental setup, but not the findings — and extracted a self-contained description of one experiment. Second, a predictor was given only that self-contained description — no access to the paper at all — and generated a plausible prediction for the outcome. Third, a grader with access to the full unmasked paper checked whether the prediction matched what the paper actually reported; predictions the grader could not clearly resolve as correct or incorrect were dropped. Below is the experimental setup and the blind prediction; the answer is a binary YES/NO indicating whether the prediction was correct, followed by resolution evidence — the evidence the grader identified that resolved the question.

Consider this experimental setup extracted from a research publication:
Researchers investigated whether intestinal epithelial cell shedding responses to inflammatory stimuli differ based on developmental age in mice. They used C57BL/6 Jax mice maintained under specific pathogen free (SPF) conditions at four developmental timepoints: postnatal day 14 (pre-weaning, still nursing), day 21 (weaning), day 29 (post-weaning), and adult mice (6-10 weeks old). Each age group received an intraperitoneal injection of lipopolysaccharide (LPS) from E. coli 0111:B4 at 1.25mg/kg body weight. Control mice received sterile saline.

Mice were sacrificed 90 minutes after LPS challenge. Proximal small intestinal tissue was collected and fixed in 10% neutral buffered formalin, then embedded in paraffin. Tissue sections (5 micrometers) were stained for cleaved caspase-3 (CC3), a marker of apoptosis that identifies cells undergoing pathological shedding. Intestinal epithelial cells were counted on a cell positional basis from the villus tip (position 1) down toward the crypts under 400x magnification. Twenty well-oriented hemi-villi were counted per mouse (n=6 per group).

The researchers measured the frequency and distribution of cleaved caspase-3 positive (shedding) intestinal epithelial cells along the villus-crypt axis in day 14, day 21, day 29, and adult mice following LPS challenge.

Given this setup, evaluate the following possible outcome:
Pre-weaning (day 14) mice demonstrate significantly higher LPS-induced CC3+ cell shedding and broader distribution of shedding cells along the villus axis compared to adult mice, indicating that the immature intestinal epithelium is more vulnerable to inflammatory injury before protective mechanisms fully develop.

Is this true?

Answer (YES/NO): NO